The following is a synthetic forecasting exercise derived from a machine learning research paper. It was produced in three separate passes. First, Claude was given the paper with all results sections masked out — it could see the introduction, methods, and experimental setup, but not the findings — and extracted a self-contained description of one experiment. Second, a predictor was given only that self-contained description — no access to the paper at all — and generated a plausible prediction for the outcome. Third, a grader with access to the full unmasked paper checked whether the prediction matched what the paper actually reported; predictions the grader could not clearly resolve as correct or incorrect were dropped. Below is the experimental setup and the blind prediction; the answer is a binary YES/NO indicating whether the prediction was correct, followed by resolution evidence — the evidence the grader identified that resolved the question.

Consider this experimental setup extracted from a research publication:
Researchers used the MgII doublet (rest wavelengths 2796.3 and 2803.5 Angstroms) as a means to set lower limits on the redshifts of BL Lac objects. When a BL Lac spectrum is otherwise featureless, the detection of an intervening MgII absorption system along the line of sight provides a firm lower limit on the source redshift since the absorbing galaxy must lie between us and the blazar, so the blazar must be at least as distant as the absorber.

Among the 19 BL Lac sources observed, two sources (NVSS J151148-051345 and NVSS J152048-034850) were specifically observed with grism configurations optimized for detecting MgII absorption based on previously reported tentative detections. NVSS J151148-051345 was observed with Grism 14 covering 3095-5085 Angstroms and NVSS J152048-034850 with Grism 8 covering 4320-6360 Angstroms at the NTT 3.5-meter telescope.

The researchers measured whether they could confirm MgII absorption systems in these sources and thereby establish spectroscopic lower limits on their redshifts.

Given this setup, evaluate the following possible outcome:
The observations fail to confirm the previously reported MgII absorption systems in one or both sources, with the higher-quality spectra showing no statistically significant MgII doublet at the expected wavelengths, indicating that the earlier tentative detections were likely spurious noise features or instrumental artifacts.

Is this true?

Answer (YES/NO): NO